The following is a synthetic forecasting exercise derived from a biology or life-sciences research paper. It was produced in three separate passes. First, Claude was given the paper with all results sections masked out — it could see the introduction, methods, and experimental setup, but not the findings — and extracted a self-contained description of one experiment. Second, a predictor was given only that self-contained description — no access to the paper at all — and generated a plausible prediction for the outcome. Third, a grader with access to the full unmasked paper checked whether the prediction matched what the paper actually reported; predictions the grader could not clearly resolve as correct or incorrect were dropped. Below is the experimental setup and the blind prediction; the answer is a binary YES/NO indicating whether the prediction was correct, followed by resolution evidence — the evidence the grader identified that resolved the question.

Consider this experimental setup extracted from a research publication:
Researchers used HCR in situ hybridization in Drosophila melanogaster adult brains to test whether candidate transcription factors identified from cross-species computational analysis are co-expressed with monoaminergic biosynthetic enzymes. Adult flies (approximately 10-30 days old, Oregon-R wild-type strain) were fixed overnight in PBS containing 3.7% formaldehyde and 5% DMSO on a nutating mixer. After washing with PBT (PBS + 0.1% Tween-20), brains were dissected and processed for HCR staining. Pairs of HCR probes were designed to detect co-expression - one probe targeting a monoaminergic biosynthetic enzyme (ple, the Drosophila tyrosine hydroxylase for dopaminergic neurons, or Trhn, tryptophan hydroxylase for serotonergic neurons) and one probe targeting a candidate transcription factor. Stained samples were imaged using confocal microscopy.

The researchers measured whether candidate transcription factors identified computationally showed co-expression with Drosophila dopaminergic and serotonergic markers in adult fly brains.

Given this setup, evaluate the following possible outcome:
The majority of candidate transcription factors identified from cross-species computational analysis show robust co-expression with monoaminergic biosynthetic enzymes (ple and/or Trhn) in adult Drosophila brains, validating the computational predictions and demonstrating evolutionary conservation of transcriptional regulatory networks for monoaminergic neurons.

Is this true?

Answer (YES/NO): YES